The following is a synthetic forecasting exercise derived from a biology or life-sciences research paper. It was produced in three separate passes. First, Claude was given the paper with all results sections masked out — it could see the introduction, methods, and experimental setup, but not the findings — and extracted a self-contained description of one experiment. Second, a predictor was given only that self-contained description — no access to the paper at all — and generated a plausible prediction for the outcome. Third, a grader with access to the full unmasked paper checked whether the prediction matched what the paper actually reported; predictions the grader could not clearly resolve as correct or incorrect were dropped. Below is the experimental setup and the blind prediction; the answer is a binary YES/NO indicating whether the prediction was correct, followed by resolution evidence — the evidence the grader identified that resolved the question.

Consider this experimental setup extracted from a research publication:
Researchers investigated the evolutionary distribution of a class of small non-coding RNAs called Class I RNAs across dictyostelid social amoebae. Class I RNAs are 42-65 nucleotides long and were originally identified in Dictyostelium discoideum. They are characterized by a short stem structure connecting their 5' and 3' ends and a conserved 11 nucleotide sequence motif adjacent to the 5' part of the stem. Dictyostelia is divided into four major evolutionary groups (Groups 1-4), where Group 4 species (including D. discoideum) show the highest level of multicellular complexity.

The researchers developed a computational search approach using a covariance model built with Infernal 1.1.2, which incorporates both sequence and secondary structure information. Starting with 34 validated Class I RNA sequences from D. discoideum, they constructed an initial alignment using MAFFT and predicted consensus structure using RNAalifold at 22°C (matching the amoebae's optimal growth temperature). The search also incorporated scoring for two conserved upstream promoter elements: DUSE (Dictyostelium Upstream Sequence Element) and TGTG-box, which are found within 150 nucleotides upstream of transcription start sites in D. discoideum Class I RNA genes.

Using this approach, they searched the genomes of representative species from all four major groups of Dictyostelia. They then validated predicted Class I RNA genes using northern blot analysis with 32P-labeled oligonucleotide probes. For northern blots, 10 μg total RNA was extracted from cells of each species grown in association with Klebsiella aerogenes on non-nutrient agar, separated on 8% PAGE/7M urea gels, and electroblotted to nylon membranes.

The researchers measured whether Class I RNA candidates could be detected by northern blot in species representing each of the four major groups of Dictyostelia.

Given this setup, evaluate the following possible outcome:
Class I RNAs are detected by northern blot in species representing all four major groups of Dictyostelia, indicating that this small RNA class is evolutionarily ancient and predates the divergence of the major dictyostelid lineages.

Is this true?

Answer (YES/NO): YES